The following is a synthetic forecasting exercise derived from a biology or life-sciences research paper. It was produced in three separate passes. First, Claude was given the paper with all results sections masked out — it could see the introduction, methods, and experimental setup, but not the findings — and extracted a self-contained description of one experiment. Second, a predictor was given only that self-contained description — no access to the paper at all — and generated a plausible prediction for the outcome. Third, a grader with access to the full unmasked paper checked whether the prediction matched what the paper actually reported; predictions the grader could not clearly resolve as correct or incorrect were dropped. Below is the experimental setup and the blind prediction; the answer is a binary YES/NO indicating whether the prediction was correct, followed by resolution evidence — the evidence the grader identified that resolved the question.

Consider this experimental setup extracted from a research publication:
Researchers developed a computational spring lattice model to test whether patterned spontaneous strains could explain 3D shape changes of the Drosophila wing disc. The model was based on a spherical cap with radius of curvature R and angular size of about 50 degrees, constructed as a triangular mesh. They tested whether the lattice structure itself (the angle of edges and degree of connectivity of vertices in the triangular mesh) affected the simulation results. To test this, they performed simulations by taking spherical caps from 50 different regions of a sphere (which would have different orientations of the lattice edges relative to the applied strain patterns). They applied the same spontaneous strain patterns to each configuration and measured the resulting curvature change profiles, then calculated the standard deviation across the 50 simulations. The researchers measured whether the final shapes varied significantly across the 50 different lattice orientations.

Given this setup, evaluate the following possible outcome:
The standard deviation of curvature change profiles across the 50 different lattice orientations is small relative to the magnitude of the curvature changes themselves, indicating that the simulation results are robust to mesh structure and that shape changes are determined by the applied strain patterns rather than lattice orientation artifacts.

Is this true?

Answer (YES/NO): YES